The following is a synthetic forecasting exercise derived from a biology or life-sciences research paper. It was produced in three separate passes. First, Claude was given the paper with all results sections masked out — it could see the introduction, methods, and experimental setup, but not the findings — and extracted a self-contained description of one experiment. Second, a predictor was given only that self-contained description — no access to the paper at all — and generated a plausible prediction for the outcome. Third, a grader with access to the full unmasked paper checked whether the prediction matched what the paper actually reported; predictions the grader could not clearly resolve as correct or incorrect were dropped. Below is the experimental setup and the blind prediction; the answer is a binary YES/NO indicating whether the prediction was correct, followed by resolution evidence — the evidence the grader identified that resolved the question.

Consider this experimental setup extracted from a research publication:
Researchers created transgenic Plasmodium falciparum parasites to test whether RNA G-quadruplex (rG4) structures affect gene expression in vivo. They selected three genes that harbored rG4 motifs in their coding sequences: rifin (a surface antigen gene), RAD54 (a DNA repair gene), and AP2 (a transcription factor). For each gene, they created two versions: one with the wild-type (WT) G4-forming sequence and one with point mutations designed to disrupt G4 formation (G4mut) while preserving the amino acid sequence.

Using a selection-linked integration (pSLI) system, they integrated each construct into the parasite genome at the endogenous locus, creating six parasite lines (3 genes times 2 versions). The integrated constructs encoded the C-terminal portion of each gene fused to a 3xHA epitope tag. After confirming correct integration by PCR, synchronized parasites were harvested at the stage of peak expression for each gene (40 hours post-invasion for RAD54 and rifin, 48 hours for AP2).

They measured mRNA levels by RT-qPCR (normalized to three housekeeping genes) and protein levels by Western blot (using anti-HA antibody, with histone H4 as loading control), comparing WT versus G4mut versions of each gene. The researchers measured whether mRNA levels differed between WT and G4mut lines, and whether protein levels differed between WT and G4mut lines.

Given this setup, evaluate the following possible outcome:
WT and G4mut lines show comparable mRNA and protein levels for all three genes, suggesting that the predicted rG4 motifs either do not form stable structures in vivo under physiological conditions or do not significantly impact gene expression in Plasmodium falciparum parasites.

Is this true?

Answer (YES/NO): NO